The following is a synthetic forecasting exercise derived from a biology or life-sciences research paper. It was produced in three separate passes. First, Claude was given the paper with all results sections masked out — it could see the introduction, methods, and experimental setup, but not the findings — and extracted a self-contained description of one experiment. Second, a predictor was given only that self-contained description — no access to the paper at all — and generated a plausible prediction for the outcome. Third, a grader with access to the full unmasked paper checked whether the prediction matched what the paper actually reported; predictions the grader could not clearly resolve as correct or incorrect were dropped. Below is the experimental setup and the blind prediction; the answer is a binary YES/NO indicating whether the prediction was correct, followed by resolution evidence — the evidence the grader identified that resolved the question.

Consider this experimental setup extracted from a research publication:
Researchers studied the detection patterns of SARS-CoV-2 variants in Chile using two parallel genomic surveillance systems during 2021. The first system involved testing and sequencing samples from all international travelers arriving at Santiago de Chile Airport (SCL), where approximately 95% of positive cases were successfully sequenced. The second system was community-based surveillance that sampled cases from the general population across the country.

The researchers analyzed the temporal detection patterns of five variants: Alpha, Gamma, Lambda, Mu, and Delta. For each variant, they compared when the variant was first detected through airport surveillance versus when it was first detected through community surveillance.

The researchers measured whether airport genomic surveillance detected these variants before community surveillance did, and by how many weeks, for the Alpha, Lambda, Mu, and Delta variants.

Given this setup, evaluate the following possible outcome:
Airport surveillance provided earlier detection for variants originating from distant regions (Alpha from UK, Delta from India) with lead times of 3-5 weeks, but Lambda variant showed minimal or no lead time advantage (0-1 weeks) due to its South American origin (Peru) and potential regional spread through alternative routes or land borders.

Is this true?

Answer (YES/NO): NO